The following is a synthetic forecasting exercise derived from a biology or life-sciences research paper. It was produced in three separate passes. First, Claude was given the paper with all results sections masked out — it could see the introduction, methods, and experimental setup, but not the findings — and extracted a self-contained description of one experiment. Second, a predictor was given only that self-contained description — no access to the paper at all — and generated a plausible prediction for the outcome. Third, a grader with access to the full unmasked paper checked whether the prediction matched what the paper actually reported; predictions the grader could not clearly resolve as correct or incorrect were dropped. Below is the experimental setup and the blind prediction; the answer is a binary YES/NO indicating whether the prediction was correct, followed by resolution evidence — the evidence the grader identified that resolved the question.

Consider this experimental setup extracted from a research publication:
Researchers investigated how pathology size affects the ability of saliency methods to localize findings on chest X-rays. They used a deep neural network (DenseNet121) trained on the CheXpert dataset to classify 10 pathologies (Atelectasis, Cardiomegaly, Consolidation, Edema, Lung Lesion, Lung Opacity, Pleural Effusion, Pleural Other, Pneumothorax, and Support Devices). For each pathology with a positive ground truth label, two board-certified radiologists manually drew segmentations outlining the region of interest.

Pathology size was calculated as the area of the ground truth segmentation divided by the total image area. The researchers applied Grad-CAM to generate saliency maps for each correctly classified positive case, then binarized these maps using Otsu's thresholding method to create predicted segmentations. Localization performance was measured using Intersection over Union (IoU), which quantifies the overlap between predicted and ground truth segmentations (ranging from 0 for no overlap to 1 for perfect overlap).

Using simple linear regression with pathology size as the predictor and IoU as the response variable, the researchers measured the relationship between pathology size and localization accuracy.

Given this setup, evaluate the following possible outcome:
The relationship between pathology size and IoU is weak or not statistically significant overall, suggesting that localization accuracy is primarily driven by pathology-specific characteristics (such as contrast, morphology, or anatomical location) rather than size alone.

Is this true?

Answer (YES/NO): NO